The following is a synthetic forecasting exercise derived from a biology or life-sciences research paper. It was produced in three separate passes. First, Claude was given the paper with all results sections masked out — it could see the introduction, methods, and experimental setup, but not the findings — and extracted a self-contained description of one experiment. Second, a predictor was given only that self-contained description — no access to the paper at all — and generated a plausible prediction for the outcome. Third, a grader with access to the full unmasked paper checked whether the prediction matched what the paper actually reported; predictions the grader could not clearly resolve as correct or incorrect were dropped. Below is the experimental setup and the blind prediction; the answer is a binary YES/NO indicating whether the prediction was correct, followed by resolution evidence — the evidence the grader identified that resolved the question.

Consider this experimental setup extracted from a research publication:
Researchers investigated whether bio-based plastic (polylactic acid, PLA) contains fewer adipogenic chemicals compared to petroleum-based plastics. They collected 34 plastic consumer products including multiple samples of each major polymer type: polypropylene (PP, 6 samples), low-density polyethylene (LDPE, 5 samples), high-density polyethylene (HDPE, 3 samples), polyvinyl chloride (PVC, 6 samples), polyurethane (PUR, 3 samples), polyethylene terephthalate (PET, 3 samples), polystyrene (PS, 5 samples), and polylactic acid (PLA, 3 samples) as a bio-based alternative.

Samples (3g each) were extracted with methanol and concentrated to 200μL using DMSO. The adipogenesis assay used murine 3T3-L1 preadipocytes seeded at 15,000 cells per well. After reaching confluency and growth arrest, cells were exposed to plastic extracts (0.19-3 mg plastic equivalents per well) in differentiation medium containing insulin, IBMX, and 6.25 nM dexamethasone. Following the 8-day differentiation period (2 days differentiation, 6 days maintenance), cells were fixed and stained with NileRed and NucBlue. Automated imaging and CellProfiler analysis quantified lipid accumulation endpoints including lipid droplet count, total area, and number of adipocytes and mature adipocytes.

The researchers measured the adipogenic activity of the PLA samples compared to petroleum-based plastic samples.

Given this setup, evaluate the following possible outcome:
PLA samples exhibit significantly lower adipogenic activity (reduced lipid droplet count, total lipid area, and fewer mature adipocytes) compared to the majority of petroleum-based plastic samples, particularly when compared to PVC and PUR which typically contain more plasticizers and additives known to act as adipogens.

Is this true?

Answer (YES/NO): NO